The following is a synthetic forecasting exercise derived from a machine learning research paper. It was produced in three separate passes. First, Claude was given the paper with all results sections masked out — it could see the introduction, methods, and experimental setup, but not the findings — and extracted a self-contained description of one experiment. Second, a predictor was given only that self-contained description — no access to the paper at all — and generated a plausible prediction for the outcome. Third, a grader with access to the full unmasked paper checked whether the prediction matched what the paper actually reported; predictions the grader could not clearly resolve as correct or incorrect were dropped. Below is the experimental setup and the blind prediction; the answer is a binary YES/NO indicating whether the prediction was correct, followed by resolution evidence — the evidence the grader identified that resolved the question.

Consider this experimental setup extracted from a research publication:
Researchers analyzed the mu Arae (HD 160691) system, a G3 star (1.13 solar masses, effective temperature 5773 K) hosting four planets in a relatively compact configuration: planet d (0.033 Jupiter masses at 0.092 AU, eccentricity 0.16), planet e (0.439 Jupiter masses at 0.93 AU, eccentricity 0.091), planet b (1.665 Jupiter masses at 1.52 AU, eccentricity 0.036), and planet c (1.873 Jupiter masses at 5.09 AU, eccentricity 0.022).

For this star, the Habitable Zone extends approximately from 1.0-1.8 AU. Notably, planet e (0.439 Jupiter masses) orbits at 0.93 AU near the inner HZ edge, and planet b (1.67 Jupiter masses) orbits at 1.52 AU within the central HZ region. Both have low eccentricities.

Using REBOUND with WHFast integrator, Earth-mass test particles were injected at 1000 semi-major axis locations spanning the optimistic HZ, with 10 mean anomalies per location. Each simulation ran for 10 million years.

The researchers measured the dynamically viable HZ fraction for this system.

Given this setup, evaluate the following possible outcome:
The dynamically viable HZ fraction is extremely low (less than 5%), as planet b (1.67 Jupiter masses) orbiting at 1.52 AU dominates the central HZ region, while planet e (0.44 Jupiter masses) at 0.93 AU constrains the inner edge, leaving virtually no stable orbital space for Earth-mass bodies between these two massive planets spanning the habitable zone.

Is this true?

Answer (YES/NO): NO